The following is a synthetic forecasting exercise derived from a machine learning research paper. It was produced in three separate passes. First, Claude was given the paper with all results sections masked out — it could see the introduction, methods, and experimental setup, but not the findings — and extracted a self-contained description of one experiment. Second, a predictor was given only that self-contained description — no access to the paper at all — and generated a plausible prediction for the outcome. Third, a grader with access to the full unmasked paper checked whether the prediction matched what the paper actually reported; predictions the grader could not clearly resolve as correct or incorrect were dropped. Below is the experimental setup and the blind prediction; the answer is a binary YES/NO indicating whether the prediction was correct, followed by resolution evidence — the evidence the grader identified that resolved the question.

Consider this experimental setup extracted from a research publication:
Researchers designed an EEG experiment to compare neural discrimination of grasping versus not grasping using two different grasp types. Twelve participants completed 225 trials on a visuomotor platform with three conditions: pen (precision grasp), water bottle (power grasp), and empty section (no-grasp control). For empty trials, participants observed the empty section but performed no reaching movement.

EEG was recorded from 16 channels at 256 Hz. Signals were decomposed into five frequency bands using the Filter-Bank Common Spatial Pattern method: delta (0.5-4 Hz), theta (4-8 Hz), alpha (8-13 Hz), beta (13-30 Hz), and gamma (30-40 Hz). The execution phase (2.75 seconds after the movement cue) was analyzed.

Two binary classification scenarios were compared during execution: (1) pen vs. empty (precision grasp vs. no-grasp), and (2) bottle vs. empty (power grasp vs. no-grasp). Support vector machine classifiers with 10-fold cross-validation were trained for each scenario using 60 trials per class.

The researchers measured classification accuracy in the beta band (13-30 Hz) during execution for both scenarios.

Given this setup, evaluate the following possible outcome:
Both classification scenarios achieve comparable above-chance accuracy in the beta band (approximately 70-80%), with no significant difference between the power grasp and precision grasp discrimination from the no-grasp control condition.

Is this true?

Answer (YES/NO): NO